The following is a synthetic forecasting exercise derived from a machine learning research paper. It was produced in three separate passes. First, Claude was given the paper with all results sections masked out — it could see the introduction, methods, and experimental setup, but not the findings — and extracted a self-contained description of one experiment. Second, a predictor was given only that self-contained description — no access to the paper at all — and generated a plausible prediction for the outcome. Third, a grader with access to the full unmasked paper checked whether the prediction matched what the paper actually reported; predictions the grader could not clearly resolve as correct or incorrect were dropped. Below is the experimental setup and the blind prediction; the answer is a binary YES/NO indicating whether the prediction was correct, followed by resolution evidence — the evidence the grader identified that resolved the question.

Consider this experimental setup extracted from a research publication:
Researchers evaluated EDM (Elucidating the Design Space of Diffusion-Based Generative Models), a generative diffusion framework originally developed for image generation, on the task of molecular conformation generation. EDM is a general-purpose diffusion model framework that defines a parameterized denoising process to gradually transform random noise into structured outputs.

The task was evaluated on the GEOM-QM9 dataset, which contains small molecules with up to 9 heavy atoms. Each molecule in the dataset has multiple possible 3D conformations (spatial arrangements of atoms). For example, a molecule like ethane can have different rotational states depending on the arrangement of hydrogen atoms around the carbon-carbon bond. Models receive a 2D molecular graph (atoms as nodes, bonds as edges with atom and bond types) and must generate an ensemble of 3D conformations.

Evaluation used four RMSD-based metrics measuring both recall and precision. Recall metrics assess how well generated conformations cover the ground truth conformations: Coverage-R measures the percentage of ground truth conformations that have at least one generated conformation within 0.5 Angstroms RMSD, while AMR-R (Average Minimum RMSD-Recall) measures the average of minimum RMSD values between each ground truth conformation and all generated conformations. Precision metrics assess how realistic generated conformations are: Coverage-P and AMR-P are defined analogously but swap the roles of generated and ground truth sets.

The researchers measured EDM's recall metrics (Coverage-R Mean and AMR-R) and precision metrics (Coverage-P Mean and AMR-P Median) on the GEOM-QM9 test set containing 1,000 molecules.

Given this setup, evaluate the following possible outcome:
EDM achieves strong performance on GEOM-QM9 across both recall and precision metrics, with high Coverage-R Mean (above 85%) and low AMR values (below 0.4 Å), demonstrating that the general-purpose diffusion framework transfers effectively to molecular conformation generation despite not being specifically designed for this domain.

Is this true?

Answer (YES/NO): NO